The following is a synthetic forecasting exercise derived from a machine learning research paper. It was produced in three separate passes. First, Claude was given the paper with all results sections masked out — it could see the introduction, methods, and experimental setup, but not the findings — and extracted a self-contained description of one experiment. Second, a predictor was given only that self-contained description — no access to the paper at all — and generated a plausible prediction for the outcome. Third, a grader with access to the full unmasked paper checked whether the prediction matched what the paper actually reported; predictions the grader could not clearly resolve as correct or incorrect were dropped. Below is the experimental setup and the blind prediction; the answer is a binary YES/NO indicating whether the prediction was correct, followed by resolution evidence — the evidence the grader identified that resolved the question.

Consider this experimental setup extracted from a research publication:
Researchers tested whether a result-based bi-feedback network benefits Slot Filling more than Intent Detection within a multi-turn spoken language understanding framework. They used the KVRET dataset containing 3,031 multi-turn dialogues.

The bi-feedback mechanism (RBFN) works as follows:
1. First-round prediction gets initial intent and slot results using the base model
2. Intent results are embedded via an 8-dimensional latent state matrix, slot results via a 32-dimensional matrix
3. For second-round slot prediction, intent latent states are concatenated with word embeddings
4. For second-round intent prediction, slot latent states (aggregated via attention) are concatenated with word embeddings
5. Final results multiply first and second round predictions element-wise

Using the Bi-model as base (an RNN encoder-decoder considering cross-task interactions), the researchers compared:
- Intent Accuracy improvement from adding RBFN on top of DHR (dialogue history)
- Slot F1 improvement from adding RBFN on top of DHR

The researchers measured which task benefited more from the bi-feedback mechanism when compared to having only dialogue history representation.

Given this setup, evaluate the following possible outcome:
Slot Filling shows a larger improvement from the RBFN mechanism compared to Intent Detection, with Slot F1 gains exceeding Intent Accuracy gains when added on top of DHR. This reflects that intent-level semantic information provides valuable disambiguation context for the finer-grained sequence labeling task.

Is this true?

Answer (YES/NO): YES